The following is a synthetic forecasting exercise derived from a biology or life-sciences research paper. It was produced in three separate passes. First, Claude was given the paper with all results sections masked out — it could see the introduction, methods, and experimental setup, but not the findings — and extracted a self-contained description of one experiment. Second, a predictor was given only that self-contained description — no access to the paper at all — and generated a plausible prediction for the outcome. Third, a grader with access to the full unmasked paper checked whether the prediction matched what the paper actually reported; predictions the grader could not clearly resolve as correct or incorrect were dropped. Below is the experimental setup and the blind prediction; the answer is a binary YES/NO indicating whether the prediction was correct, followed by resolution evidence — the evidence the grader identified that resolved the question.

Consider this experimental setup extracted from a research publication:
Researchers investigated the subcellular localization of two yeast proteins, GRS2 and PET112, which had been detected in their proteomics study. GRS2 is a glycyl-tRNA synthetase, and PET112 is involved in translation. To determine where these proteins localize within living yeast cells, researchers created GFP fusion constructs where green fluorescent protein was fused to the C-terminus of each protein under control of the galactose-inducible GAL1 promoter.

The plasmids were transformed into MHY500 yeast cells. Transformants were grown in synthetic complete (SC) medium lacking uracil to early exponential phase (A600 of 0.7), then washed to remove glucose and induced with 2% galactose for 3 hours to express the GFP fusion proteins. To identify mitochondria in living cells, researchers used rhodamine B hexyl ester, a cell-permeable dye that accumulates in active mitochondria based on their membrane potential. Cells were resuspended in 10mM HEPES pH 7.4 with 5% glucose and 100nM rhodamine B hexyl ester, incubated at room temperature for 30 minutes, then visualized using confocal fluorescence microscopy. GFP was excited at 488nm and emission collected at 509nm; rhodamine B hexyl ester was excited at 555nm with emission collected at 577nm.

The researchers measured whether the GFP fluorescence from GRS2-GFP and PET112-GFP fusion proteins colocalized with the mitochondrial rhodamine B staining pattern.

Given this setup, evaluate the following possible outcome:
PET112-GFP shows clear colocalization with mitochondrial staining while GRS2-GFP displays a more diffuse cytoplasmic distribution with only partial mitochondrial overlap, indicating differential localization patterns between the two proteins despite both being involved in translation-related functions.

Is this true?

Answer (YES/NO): NO